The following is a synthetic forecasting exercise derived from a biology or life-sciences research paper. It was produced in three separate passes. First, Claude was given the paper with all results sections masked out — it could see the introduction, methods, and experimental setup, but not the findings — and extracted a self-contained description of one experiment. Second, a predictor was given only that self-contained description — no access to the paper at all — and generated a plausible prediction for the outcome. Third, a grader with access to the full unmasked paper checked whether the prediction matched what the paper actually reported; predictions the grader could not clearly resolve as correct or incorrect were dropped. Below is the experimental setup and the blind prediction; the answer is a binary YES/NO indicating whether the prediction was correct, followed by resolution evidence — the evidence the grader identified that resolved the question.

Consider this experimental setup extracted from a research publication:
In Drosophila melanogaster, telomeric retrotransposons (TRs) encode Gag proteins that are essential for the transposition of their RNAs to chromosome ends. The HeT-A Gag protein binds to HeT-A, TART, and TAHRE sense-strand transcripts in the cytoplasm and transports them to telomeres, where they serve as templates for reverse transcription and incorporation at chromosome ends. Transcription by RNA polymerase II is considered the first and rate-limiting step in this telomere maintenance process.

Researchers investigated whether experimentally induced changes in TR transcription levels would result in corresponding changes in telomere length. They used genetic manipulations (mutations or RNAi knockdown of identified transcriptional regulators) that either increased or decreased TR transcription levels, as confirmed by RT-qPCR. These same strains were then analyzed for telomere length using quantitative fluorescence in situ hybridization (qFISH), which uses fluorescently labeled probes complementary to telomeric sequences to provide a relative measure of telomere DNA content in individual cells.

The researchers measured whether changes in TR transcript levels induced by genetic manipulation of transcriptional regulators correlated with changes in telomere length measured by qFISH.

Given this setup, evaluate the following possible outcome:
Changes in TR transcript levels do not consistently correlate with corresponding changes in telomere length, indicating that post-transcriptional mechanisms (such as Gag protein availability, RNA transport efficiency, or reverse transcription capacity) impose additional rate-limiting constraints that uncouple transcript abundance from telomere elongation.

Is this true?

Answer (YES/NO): NO